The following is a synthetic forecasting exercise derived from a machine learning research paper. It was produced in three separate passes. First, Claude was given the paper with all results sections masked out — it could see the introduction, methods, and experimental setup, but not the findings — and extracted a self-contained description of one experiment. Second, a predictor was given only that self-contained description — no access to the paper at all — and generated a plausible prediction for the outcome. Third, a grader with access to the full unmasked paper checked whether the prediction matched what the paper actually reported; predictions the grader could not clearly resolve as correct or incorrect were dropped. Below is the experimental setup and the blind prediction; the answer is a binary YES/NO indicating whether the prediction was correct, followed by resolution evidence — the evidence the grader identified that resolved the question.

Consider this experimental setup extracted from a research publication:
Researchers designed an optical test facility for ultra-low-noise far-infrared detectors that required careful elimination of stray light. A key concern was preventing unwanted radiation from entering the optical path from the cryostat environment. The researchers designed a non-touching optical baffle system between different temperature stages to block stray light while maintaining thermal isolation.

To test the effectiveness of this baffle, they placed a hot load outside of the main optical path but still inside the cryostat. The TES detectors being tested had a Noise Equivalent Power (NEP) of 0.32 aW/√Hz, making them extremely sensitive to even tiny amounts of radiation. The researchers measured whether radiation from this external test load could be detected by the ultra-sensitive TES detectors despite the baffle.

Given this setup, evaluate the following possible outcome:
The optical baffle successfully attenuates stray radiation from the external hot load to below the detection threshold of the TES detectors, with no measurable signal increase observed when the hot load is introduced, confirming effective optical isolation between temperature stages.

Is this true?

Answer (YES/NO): YES